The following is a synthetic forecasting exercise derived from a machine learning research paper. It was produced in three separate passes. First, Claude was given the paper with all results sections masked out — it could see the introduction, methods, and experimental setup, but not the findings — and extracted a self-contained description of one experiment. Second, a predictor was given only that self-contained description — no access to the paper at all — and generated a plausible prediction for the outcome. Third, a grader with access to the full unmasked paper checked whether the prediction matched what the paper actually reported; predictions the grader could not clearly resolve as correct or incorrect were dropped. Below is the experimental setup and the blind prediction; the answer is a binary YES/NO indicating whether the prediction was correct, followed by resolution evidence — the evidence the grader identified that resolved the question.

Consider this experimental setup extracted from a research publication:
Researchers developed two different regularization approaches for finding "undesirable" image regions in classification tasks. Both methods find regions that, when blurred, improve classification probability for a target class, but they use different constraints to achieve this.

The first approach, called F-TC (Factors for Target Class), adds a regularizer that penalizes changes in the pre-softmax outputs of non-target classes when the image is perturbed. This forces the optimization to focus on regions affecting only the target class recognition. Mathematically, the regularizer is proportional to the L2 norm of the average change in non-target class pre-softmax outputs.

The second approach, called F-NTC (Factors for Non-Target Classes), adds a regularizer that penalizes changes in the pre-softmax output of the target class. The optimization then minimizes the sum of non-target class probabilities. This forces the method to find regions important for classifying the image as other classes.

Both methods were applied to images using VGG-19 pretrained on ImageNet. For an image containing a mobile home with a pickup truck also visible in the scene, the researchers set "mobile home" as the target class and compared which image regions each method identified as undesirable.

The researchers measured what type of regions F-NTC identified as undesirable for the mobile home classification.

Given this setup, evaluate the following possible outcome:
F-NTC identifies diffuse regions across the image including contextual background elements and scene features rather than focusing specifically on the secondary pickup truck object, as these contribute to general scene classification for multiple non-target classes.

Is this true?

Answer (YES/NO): NO